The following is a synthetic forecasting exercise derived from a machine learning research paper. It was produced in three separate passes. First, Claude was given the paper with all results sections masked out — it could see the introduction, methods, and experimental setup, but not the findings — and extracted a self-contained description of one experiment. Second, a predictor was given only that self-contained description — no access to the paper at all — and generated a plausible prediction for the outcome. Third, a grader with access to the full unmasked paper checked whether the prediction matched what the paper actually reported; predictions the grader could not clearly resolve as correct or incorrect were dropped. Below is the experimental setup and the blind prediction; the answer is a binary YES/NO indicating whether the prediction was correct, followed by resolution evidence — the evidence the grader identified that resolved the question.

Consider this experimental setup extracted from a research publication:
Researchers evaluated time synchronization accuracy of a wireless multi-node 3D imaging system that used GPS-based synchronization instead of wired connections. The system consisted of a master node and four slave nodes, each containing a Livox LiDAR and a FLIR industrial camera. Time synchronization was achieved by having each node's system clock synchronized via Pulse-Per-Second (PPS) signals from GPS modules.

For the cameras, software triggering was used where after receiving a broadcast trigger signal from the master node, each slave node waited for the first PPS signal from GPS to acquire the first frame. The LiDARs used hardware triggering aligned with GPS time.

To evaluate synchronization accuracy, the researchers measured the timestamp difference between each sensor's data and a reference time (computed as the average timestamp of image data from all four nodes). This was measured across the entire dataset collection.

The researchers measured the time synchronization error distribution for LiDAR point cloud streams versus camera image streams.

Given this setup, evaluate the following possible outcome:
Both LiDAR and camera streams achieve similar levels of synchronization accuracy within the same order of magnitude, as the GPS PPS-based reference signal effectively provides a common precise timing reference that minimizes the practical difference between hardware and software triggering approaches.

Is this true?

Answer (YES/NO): NO